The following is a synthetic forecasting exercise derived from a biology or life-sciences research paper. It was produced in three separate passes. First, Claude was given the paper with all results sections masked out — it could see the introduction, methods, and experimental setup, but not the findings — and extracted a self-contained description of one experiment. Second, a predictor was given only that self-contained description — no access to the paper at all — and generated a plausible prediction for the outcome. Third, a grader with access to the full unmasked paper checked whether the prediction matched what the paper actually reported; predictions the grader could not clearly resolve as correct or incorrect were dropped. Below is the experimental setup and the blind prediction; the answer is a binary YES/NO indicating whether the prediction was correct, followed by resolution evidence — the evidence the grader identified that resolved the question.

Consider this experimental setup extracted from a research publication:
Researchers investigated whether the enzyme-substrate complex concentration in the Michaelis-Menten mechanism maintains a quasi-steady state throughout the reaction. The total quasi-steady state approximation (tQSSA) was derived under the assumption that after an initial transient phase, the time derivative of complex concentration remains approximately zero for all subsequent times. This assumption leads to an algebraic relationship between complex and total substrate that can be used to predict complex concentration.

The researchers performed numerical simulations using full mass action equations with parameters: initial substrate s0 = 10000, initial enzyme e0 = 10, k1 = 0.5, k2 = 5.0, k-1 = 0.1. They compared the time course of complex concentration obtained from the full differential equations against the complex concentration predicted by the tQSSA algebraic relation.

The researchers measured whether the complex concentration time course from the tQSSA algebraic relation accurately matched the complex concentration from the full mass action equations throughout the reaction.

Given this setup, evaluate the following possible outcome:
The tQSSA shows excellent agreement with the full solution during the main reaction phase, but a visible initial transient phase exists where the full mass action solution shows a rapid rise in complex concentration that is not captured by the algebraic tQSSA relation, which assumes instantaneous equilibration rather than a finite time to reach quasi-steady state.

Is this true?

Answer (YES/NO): NO